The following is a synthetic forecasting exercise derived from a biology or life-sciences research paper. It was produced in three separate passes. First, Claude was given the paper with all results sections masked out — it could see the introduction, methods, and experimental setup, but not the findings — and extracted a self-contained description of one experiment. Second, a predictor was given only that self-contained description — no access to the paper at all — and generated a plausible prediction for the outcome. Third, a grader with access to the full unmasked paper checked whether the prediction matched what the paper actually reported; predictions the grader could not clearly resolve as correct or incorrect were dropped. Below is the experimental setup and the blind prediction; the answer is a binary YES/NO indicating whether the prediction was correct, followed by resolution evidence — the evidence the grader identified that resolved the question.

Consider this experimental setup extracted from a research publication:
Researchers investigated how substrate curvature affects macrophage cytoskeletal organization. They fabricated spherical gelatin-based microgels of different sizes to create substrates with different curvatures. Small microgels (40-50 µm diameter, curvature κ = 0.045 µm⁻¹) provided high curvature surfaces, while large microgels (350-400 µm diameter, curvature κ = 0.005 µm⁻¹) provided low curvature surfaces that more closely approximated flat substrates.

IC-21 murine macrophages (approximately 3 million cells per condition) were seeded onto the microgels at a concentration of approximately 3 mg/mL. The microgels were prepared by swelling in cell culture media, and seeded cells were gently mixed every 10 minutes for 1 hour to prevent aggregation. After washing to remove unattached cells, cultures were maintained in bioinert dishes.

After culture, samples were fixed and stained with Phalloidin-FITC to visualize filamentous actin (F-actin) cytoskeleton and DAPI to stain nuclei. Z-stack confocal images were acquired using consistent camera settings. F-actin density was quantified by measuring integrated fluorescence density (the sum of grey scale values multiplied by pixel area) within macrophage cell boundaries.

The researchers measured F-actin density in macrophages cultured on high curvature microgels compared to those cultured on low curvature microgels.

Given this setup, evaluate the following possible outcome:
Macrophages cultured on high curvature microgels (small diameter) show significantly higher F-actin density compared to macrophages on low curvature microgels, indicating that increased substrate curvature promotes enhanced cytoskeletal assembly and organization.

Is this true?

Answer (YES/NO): NO